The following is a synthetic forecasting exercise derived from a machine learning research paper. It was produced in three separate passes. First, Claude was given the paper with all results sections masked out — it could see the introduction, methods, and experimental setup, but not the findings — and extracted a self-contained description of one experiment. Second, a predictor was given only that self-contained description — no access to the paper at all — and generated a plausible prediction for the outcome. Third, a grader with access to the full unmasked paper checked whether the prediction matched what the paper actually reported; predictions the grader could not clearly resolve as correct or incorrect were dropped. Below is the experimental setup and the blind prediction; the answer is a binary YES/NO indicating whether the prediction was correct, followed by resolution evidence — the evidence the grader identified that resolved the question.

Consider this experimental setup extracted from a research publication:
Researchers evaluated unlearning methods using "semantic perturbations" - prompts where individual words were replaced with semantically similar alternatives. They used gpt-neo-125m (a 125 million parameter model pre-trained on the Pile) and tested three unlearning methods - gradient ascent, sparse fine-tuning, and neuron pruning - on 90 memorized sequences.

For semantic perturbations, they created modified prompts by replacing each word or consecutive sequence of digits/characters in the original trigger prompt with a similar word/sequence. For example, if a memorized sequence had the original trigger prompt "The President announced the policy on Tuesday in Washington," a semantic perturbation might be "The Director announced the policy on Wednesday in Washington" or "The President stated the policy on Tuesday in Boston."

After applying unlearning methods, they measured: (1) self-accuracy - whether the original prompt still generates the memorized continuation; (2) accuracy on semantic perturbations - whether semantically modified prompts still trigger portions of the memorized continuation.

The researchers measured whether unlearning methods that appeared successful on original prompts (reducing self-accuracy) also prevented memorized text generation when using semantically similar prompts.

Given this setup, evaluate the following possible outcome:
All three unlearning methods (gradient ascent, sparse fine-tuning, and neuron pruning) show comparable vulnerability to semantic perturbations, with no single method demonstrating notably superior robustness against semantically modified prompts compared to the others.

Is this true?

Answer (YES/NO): NO